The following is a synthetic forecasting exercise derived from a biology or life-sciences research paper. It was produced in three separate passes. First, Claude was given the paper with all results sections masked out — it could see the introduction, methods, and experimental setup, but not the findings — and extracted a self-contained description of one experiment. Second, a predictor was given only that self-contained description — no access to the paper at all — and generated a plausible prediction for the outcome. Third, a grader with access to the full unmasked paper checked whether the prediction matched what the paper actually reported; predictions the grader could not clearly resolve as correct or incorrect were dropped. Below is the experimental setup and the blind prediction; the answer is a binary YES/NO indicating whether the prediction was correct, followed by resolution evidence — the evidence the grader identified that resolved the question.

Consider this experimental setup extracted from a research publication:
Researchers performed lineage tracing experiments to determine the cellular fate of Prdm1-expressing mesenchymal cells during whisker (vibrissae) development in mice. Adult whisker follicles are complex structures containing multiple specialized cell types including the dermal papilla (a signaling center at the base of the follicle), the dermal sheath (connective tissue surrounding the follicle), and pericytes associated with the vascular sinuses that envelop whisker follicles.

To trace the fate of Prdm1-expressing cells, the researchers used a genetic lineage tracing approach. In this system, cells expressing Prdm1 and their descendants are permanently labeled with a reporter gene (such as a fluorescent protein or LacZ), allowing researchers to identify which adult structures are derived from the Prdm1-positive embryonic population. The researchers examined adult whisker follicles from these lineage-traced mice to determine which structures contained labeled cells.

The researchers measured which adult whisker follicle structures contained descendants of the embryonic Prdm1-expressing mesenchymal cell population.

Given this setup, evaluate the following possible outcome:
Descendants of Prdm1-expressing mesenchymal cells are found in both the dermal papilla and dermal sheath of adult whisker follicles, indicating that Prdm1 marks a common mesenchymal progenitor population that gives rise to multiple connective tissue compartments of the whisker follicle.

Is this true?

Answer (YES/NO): YES